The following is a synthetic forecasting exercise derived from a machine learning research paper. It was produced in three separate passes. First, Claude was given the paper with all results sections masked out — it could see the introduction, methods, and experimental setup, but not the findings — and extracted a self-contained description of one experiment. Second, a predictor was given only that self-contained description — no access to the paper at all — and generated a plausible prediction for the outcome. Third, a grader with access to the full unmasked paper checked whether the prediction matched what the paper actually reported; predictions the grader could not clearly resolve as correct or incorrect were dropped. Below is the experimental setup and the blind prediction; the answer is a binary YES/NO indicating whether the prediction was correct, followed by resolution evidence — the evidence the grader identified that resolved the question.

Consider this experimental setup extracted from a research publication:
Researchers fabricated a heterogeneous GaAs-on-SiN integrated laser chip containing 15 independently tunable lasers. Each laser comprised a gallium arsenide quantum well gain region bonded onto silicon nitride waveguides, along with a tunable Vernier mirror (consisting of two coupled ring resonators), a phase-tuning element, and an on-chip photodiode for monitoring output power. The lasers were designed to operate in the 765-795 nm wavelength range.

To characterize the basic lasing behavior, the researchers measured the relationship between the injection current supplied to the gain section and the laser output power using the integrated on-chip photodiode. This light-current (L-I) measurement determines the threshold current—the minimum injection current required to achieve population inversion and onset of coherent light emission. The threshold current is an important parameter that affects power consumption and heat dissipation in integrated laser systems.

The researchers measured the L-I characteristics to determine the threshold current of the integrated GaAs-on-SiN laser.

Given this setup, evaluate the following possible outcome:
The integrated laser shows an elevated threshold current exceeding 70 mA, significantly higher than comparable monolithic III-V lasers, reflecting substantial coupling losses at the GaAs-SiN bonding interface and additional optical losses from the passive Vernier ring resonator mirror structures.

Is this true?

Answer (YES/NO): NO